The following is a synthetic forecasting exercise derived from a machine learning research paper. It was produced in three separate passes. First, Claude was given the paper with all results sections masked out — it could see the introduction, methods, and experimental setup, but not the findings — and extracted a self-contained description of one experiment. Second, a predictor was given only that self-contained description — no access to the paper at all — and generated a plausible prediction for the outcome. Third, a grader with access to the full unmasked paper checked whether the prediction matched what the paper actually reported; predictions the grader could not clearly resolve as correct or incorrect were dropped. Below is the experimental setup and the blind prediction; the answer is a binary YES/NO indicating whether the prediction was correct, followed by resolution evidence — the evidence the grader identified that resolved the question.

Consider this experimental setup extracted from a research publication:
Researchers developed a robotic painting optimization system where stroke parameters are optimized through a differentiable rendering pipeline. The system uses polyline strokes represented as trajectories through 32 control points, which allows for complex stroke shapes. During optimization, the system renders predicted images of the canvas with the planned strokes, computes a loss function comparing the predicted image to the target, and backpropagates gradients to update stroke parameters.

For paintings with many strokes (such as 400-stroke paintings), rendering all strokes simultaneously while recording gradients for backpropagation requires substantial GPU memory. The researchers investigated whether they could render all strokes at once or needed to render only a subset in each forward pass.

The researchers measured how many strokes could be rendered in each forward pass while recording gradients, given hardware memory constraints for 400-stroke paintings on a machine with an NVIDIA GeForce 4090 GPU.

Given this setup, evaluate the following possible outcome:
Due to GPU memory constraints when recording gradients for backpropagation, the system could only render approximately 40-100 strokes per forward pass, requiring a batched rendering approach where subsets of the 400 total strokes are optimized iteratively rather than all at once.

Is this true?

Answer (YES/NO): YES